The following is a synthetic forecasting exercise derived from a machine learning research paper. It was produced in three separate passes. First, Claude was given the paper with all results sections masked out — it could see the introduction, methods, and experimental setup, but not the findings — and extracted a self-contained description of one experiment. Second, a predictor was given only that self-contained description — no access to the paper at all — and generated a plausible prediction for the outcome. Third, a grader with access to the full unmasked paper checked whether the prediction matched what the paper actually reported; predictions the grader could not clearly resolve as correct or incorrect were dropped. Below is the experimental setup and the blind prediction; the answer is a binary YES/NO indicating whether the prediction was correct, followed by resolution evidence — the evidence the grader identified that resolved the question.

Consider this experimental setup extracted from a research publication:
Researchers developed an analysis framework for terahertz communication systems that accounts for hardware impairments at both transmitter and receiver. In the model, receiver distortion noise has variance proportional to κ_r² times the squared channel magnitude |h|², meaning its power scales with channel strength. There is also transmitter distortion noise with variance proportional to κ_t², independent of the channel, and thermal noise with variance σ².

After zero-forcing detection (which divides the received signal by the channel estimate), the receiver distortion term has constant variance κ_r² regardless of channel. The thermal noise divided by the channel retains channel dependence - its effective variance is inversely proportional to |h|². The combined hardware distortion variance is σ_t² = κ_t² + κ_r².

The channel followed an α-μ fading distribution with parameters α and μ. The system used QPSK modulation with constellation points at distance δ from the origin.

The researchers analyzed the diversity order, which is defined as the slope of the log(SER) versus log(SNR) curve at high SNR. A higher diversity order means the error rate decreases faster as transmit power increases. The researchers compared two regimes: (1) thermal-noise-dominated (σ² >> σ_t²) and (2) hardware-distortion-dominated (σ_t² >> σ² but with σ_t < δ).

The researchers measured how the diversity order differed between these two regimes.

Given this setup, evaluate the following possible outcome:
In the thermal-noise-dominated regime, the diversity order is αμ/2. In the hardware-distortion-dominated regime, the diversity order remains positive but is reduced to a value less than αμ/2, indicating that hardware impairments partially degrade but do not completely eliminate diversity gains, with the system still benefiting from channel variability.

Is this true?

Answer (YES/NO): NO